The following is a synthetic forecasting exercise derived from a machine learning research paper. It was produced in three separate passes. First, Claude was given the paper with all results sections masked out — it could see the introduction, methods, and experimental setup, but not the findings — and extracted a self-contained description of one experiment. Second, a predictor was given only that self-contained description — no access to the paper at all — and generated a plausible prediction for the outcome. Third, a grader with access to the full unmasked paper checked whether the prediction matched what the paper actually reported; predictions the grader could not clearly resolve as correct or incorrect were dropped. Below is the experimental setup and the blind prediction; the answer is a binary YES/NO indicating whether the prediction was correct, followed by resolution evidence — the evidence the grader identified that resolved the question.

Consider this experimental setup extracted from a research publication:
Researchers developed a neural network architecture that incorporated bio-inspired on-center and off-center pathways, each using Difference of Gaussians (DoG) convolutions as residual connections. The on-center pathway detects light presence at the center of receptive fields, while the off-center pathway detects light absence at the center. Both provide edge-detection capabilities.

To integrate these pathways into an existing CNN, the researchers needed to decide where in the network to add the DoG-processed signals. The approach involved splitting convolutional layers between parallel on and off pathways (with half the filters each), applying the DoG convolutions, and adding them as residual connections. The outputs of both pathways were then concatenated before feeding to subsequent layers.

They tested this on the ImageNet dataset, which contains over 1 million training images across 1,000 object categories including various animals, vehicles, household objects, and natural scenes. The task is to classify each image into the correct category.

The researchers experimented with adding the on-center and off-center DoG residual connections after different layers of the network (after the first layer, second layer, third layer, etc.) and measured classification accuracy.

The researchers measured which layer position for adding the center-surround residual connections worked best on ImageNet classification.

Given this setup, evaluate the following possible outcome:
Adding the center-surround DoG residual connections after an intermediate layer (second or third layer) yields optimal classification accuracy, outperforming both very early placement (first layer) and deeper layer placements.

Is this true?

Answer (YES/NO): YES